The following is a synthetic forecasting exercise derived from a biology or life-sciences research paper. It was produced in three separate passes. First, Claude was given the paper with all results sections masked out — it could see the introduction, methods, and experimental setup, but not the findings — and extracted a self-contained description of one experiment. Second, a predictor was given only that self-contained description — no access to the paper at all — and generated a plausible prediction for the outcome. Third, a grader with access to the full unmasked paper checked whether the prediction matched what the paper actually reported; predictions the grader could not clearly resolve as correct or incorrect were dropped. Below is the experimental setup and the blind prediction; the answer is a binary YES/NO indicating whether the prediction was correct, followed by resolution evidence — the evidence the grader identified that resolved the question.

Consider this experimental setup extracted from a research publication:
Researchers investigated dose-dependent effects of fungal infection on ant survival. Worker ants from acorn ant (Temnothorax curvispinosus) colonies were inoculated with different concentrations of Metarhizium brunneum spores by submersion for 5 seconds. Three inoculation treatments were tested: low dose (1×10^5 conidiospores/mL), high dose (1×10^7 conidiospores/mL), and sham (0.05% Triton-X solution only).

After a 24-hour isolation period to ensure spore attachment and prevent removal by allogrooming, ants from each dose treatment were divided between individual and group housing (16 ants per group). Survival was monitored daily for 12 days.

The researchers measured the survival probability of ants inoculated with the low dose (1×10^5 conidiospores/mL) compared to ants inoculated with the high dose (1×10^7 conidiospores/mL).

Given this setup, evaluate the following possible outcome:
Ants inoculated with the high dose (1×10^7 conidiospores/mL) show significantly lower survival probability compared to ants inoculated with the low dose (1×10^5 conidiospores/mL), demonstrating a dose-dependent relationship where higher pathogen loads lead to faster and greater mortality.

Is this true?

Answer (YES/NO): YES